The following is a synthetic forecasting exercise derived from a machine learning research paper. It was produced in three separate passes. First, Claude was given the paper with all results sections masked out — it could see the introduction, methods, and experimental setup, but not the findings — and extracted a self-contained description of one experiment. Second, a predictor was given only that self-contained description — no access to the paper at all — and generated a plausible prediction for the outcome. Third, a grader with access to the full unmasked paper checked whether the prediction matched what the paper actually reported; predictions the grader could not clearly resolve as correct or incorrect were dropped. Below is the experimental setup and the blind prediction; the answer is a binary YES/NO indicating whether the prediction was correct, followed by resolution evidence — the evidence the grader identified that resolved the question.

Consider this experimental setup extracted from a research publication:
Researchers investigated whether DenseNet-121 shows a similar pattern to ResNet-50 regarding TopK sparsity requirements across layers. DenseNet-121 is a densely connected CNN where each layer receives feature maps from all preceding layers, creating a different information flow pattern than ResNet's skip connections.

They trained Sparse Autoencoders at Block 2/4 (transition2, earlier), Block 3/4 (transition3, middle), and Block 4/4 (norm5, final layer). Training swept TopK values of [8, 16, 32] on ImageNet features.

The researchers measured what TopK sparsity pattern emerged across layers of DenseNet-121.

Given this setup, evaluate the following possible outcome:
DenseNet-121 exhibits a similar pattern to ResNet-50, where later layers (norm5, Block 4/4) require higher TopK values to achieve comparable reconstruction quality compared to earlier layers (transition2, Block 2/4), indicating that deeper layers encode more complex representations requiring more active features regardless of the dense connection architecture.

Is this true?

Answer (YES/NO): NO